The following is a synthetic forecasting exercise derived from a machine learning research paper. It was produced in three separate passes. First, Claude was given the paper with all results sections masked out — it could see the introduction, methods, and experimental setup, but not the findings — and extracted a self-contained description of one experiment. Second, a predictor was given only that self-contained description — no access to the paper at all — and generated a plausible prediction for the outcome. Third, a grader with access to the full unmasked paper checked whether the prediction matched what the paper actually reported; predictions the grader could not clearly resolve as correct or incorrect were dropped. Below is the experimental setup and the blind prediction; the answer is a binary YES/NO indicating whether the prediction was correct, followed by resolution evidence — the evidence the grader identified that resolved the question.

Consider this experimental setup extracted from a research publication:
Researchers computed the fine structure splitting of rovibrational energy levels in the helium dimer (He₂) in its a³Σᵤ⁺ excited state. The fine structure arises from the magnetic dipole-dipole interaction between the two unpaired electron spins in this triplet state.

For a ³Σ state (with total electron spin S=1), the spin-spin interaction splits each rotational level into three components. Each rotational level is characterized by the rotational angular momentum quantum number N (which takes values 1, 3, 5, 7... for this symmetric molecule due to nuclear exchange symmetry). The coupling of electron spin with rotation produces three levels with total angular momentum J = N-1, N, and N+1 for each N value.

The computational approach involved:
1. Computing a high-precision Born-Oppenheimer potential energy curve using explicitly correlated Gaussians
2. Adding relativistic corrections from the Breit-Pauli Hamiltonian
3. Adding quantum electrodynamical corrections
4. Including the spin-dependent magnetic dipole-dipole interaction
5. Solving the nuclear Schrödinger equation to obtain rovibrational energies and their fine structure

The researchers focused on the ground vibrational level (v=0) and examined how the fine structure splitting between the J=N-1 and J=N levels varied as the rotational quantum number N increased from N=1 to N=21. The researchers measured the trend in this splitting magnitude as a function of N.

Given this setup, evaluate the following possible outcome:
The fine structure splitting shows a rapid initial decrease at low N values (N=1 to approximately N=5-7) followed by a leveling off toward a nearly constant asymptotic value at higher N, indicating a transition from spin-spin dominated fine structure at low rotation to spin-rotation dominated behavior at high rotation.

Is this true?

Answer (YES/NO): NO